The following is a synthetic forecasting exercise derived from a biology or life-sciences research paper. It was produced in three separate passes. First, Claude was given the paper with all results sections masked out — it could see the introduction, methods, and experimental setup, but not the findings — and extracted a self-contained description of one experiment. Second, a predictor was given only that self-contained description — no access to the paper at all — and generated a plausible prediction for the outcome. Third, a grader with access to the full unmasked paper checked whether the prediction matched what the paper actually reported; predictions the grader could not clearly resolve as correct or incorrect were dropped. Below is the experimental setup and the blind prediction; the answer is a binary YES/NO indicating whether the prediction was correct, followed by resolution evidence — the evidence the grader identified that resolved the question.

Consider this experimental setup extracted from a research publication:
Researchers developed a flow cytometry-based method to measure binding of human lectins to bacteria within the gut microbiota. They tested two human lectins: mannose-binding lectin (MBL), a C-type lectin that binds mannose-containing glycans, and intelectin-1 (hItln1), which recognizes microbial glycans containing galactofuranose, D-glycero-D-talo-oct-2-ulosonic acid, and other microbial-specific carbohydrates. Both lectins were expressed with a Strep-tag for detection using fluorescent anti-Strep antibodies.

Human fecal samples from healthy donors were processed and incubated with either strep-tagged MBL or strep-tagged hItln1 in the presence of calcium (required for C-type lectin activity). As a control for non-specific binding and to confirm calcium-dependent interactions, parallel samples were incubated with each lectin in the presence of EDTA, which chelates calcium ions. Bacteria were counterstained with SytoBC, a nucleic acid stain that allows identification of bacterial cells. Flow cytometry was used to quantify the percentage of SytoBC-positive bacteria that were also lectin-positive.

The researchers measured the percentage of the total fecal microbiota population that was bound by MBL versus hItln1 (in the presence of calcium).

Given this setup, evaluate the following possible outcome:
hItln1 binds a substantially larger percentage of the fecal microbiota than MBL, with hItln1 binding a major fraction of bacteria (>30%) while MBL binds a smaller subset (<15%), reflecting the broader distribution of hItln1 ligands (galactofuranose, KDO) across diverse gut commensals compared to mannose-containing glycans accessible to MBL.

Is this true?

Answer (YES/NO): NO